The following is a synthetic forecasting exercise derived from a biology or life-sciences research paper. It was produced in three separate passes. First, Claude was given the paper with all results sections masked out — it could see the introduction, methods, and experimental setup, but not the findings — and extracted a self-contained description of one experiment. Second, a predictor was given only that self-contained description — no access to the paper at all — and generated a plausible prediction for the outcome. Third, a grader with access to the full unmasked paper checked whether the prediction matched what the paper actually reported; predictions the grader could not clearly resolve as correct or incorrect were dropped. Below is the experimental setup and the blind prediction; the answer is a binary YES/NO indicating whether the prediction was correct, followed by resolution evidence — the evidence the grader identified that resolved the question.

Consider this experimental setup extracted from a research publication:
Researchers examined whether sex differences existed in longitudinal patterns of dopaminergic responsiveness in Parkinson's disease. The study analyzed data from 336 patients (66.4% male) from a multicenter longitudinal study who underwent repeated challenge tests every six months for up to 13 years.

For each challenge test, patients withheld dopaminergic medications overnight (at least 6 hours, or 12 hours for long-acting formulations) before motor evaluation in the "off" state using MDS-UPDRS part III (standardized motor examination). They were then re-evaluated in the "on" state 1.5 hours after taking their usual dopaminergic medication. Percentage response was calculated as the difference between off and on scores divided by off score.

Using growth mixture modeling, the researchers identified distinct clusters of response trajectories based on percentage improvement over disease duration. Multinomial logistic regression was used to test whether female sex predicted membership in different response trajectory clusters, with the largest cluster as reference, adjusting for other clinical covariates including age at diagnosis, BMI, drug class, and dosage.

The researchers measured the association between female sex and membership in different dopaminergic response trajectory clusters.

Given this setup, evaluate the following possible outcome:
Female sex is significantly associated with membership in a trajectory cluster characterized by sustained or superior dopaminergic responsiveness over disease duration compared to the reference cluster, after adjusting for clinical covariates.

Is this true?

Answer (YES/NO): NO